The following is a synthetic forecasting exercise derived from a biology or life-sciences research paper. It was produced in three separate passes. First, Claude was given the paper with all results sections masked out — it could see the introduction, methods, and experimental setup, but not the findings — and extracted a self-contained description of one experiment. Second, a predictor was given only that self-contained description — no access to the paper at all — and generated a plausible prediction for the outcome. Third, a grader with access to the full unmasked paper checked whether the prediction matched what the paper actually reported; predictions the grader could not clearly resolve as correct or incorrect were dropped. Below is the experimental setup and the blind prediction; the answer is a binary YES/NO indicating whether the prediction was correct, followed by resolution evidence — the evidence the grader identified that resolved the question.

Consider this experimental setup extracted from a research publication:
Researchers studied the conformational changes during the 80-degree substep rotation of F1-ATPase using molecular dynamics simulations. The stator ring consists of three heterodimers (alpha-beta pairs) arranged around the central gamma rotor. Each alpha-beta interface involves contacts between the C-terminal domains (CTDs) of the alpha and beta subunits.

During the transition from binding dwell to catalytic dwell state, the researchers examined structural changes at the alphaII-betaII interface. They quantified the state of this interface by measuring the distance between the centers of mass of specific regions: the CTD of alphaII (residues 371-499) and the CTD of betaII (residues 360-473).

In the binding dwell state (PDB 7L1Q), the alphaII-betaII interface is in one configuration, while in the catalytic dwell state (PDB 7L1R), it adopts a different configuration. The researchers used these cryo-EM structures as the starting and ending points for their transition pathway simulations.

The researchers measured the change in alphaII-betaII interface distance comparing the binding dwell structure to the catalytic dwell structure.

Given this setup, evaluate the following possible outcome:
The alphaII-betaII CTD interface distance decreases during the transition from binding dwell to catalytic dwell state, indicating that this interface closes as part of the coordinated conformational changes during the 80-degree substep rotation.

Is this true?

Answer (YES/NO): NO